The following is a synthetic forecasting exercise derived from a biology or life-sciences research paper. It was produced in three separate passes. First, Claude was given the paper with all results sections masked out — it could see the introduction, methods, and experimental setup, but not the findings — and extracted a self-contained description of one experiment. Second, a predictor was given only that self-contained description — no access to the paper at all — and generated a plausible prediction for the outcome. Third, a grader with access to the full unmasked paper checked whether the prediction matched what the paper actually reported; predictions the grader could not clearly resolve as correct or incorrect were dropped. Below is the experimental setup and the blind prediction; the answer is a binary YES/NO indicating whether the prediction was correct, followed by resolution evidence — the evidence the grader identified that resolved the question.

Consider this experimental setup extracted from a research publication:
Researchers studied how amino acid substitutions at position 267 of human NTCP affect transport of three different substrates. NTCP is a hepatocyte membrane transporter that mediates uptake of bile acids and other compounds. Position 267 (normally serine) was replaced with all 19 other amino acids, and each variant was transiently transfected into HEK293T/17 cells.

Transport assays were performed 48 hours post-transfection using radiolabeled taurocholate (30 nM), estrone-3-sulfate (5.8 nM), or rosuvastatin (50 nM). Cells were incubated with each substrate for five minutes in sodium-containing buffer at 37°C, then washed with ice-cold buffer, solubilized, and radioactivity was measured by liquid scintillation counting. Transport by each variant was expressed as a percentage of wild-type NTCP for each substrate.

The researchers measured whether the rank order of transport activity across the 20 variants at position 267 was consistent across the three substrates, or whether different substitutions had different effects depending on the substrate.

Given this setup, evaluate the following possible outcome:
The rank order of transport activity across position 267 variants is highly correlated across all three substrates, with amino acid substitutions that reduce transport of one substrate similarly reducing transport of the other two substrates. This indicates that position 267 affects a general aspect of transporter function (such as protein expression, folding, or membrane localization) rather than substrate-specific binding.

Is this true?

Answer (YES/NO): NO